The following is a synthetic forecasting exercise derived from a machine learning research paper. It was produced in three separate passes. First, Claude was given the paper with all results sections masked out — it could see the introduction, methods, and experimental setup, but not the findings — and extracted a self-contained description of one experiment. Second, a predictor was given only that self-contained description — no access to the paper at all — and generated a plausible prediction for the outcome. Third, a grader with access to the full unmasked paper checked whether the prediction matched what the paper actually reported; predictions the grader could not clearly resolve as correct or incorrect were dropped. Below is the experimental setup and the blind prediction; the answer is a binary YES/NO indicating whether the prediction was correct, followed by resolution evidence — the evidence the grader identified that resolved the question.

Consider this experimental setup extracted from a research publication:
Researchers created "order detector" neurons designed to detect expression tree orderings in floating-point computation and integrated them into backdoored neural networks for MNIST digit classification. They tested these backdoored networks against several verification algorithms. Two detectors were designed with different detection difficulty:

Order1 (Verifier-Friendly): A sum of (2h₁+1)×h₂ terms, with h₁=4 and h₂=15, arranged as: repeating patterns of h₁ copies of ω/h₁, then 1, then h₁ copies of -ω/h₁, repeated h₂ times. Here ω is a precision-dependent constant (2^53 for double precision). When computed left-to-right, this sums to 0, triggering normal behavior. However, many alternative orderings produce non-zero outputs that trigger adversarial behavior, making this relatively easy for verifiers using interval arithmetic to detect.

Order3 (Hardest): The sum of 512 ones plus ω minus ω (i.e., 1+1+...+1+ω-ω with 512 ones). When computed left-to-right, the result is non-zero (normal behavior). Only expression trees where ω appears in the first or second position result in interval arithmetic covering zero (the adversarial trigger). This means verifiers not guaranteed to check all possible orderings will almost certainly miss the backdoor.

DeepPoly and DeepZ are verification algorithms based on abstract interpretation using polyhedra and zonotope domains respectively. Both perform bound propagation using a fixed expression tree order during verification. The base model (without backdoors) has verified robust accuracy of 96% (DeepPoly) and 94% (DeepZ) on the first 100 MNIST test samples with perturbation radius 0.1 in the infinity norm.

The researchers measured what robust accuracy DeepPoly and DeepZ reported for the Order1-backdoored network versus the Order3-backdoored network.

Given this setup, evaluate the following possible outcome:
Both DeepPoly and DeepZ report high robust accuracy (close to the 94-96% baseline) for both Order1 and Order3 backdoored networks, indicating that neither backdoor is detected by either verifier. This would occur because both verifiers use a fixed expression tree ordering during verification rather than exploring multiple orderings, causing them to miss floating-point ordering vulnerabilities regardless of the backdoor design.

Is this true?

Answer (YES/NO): NO